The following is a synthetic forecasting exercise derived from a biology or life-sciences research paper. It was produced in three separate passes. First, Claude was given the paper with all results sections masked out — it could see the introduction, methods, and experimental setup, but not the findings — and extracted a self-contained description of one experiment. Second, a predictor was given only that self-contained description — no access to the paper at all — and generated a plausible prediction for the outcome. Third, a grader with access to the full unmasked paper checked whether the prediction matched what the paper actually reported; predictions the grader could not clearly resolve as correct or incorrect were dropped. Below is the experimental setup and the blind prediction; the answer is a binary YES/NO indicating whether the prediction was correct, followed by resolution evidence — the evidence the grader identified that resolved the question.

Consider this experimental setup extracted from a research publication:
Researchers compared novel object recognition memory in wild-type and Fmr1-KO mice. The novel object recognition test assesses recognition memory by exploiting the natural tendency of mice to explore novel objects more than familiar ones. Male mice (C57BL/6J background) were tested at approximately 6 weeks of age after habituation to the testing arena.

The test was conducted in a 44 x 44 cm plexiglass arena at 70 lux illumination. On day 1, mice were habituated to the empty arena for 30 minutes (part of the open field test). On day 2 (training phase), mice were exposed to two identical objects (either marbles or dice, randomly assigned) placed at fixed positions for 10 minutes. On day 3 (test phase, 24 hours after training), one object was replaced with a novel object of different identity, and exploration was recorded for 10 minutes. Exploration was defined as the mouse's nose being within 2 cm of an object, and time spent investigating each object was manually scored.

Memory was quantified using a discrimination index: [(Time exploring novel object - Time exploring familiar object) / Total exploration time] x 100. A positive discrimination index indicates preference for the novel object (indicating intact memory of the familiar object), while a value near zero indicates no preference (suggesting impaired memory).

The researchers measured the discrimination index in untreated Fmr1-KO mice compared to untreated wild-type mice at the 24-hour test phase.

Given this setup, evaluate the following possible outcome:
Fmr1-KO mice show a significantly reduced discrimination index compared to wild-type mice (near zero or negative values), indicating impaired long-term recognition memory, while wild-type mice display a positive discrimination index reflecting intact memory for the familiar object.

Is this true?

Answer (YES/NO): YES